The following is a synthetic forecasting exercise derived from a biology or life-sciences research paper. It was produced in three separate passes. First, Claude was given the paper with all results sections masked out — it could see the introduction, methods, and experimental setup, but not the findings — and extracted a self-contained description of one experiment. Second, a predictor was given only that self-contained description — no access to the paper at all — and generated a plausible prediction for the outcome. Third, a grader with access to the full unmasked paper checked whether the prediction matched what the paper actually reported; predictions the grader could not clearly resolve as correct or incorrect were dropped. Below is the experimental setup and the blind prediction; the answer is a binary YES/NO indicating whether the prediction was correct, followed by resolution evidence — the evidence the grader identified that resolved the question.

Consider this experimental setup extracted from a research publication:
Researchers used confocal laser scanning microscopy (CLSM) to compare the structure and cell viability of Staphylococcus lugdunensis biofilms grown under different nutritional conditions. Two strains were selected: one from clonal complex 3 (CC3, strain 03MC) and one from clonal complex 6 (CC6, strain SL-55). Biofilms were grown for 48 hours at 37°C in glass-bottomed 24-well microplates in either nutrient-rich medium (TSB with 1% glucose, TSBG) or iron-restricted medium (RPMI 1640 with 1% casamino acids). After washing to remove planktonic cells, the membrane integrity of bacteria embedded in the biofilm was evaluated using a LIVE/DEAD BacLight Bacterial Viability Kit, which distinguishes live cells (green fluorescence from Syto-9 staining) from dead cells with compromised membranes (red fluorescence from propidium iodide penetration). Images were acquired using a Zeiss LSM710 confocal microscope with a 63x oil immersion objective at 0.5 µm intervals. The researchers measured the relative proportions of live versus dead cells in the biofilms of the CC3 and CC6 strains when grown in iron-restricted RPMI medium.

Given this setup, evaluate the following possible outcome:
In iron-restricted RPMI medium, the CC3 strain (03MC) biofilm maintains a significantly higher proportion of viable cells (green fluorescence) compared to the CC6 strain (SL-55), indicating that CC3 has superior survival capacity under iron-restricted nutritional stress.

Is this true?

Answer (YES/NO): NO